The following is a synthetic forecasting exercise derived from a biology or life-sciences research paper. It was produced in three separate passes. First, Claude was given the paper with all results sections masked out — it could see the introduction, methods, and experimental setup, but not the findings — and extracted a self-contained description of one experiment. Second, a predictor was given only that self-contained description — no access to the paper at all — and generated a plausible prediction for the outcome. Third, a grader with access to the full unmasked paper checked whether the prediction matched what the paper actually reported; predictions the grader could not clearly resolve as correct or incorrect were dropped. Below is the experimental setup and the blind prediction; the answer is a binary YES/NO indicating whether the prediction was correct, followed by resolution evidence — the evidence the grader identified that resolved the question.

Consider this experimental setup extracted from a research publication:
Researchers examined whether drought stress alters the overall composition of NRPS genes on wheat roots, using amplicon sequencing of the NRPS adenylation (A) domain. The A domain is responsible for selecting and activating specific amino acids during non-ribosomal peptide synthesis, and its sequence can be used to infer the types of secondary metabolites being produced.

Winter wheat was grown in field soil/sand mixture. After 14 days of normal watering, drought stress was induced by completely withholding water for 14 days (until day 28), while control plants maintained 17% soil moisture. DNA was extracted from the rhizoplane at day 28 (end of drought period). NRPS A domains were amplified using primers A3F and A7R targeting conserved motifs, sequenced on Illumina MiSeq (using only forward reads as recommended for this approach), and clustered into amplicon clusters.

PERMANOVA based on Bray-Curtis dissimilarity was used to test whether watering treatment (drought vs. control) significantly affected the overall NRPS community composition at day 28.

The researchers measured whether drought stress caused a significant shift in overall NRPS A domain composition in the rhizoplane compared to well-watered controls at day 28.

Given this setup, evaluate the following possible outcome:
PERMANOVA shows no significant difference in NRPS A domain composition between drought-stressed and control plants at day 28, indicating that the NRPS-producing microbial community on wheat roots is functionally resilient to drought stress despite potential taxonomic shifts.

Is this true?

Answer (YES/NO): NO